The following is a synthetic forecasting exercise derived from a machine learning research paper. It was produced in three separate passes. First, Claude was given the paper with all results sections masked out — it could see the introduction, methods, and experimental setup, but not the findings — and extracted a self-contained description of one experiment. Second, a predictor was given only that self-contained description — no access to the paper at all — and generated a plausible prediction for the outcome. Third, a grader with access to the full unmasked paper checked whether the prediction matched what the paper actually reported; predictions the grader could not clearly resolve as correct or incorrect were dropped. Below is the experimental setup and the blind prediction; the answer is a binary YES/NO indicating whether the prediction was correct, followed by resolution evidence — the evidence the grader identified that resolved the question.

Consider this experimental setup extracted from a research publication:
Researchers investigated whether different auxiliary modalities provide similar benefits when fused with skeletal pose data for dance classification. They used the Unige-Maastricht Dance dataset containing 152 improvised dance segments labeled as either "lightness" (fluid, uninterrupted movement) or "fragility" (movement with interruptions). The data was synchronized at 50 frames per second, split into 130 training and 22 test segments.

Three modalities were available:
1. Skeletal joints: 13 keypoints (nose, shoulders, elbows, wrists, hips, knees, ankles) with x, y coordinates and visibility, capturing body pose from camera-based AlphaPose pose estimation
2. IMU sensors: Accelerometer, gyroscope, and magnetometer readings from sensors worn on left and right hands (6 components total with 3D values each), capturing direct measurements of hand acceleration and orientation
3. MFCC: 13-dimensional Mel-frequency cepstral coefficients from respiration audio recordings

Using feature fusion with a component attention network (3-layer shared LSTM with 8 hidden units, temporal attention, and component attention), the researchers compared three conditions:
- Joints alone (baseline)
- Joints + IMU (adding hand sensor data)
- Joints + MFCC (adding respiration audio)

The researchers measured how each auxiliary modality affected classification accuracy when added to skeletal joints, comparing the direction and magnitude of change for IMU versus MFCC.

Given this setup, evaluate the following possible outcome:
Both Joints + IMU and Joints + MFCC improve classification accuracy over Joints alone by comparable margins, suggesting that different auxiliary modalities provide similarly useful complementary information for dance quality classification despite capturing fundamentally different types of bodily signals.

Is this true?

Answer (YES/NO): NO